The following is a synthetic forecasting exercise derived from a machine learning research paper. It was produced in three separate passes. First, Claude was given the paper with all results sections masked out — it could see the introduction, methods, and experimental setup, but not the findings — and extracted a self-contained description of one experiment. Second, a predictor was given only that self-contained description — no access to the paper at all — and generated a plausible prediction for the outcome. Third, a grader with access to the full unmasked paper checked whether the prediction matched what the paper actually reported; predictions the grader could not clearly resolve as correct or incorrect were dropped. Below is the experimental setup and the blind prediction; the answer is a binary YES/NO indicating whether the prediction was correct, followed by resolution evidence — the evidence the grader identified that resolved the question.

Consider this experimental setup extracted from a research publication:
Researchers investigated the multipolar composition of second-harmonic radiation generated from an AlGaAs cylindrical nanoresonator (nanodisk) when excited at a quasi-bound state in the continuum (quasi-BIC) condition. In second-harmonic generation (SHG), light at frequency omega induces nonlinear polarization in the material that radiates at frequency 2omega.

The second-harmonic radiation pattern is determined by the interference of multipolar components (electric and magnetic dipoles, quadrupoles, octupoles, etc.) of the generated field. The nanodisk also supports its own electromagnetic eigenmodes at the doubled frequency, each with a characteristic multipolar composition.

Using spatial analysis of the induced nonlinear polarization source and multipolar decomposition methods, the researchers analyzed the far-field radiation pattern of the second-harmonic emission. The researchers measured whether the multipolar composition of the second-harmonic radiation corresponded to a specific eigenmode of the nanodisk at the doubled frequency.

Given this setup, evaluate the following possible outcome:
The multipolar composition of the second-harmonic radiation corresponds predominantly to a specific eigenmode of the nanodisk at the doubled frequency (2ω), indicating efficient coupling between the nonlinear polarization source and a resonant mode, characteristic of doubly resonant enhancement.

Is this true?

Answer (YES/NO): YES